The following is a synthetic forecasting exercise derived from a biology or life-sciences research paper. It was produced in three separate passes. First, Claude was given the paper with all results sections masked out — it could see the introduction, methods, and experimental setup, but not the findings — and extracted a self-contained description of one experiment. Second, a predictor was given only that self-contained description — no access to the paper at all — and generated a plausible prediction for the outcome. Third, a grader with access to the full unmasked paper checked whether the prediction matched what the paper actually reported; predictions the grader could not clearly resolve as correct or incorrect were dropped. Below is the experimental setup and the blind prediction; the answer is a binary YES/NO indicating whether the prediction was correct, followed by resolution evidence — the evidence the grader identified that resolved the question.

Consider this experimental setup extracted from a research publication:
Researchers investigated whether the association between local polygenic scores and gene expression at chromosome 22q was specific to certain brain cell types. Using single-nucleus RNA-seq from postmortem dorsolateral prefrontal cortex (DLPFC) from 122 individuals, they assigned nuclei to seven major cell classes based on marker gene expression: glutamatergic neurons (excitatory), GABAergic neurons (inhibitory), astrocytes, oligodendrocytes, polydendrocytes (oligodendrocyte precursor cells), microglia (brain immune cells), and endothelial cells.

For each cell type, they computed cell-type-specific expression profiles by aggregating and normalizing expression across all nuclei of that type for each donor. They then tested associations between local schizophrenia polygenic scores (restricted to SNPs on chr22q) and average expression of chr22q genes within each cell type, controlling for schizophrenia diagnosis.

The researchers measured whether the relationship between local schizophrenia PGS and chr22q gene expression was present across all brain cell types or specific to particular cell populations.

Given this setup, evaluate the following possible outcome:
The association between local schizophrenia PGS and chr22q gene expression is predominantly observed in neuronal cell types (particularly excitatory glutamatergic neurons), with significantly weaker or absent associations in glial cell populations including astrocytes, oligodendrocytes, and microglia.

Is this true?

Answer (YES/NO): NO